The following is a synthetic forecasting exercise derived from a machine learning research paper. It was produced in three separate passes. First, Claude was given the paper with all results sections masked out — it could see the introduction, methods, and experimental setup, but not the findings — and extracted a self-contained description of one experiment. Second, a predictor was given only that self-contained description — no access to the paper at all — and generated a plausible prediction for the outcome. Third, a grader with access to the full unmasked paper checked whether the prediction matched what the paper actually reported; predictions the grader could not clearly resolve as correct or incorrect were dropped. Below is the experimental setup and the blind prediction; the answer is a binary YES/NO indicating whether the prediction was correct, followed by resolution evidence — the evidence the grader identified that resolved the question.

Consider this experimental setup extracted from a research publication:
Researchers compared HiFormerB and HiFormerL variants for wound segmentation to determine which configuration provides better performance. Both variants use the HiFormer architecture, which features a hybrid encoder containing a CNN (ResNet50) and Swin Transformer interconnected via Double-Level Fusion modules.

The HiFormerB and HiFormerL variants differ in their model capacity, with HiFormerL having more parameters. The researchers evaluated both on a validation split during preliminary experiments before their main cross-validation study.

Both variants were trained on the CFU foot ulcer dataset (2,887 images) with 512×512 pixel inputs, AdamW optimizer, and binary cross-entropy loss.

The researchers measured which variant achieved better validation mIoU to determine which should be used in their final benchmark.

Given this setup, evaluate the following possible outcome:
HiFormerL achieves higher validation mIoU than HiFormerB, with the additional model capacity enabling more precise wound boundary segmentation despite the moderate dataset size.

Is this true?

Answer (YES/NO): NO